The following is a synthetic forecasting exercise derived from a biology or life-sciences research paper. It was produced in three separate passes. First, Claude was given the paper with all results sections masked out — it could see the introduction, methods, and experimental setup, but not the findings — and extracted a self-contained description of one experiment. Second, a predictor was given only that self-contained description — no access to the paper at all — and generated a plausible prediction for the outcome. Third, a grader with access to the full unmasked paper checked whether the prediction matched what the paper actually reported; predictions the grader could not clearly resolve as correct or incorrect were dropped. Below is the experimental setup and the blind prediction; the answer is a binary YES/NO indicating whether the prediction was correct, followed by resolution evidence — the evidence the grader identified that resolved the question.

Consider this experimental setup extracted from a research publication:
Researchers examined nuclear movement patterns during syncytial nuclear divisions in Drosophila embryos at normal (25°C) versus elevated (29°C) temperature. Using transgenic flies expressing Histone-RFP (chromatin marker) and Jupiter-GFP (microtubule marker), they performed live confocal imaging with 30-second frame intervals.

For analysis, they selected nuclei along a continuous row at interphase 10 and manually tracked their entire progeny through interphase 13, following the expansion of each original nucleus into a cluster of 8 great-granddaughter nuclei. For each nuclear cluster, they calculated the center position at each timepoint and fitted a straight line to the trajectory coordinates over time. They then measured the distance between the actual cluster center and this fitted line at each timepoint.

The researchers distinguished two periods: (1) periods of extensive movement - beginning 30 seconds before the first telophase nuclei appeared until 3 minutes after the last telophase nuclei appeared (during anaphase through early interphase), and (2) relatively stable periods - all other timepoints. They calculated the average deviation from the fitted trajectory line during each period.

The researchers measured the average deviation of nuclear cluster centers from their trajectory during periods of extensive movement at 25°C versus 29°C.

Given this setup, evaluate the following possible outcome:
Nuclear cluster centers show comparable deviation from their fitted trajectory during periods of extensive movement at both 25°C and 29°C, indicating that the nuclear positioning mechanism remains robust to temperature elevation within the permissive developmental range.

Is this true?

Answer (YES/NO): NO